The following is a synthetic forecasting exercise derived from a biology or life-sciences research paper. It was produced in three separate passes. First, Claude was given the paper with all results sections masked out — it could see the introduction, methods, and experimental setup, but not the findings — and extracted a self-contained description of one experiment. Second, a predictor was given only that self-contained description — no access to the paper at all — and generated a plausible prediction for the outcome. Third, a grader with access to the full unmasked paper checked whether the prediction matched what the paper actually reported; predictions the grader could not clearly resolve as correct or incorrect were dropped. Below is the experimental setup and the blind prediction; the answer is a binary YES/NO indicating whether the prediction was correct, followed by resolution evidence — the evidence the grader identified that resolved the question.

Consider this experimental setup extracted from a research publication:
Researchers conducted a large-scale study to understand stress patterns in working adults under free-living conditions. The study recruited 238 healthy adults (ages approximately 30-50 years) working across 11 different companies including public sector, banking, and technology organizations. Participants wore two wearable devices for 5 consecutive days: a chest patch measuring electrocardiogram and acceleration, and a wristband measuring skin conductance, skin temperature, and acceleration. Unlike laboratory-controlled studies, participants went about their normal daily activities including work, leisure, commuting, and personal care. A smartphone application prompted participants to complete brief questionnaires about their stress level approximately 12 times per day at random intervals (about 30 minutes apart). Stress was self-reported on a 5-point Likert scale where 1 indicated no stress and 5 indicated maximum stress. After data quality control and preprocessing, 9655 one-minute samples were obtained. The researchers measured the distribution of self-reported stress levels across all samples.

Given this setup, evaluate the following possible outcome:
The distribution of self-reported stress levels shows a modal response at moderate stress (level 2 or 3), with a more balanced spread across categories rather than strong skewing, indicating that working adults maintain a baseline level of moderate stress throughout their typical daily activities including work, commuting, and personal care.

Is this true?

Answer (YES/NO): NO